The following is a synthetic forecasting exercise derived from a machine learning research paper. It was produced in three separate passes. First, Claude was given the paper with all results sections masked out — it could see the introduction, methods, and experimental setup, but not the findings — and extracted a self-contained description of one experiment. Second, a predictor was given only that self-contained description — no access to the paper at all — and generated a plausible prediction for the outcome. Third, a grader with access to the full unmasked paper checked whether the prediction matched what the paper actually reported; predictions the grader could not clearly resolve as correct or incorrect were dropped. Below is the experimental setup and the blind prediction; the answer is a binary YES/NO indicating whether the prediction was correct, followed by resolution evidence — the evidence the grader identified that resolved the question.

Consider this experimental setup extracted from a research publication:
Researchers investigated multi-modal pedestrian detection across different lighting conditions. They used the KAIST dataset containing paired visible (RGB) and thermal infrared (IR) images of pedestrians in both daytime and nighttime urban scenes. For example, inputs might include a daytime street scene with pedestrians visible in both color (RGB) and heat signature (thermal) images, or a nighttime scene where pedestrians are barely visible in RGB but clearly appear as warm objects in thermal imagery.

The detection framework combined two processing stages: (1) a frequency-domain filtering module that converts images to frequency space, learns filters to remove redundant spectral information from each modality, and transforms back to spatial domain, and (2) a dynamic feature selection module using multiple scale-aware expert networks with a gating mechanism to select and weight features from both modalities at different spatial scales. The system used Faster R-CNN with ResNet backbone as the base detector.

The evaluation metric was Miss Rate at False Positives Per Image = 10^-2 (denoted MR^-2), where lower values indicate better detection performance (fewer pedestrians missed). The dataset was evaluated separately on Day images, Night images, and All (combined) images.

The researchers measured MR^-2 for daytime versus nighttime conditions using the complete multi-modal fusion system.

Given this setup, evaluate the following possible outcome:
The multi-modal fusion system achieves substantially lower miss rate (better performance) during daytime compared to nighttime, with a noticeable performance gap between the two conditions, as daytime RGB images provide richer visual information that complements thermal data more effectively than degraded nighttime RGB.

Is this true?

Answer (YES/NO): NO